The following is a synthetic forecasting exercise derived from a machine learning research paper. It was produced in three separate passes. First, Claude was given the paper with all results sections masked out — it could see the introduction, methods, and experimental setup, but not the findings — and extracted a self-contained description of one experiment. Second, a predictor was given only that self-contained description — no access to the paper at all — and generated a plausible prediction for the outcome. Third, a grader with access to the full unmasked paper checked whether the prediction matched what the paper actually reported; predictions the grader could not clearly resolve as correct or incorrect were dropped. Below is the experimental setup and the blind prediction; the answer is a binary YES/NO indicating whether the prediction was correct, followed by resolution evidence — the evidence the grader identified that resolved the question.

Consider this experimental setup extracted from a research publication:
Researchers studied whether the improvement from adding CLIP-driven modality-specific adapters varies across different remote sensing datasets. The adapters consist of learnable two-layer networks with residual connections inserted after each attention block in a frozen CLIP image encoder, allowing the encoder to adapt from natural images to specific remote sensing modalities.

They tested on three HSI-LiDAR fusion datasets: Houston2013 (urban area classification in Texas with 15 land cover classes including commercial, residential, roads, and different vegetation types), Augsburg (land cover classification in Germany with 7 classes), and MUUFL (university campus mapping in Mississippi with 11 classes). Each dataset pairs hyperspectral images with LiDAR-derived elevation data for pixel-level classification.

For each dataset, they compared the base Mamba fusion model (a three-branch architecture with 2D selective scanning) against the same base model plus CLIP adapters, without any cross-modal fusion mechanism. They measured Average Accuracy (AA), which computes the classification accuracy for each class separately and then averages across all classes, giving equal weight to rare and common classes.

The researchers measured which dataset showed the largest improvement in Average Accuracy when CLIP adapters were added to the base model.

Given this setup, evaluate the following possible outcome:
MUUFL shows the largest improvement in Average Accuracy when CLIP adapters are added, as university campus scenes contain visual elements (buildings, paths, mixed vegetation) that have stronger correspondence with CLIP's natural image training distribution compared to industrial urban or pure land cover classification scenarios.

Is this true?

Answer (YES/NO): YES